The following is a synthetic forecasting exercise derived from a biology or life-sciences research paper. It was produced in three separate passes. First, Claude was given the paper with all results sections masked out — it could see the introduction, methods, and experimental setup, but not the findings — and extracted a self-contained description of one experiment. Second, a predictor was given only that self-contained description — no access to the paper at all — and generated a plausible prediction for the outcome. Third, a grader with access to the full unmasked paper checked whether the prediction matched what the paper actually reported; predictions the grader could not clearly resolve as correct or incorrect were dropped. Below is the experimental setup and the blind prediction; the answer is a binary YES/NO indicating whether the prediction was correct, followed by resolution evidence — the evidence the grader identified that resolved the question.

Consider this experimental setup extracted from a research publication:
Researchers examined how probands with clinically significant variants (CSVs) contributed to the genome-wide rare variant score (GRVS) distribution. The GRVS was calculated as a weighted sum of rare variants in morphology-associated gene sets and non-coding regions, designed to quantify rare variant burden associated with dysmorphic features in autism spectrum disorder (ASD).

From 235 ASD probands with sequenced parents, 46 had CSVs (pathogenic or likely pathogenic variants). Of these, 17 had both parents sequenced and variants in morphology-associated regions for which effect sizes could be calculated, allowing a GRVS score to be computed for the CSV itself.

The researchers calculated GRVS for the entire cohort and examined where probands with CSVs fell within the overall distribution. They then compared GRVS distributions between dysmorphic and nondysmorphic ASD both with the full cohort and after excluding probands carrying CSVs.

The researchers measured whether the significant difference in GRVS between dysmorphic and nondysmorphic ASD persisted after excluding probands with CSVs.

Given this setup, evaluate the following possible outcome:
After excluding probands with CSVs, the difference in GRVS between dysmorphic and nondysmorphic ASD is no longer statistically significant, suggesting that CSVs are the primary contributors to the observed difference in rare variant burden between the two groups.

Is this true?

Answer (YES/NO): NO